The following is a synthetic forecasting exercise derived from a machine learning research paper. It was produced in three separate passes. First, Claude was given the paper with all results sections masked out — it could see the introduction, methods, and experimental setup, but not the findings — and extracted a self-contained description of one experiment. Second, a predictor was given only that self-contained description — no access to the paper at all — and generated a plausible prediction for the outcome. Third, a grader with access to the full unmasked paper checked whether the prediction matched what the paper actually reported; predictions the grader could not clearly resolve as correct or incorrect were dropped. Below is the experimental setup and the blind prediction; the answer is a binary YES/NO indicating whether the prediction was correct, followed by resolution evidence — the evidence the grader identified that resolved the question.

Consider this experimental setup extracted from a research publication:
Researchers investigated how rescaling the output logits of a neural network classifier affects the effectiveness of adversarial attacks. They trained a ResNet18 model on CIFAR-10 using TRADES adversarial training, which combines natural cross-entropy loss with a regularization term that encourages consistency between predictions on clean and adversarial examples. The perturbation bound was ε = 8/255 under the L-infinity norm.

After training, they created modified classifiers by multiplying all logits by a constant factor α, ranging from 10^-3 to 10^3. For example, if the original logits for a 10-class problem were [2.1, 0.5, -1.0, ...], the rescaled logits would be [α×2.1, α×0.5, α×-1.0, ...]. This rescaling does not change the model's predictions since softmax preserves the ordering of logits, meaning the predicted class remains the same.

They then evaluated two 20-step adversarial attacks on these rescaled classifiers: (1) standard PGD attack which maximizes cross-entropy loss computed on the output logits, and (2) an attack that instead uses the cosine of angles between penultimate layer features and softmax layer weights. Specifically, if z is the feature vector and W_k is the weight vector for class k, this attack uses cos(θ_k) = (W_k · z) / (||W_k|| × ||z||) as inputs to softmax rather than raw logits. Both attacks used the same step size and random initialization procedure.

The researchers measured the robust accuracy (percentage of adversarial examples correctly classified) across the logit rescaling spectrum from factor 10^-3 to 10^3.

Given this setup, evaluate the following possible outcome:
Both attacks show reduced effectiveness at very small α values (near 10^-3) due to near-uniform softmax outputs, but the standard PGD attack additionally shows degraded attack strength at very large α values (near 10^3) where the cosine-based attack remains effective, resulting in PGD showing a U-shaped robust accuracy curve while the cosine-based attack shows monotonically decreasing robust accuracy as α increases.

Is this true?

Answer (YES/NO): NO